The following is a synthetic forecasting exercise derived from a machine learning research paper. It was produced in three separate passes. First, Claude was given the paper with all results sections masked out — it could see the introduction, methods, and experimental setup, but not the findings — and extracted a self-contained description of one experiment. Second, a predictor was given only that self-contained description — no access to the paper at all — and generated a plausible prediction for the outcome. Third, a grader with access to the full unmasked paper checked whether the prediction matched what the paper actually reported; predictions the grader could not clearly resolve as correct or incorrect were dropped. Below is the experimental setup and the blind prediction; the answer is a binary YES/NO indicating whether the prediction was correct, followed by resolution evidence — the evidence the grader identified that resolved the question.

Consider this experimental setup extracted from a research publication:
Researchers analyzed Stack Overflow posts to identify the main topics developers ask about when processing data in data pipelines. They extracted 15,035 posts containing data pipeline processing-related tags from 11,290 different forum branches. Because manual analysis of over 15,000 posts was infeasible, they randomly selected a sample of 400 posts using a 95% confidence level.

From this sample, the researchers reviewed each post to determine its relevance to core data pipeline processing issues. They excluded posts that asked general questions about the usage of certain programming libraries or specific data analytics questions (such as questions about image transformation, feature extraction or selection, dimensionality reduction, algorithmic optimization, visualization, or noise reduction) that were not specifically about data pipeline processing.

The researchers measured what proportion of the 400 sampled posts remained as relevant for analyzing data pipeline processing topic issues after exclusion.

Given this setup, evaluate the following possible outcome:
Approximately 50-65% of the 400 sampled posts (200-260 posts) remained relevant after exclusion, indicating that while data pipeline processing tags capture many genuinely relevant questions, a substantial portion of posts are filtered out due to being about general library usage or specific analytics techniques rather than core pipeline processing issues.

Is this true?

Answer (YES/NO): NO